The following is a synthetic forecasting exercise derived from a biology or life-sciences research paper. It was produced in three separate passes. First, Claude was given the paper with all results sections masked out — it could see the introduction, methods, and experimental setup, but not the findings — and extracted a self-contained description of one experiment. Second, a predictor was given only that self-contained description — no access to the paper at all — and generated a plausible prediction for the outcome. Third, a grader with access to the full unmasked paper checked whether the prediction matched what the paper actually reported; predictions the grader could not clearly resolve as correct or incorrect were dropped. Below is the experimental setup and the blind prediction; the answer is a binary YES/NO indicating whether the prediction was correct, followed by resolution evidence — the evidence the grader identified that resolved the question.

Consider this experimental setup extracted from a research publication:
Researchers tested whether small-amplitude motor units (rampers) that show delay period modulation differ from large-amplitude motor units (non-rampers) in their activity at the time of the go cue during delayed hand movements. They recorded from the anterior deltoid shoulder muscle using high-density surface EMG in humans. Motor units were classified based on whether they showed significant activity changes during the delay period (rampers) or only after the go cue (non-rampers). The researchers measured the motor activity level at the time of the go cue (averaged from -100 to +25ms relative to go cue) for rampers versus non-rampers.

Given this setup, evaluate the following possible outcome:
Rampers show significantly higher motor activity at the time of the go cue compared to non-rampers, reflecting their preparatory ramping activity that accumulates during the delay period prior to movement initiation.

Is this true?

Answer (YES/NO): YES